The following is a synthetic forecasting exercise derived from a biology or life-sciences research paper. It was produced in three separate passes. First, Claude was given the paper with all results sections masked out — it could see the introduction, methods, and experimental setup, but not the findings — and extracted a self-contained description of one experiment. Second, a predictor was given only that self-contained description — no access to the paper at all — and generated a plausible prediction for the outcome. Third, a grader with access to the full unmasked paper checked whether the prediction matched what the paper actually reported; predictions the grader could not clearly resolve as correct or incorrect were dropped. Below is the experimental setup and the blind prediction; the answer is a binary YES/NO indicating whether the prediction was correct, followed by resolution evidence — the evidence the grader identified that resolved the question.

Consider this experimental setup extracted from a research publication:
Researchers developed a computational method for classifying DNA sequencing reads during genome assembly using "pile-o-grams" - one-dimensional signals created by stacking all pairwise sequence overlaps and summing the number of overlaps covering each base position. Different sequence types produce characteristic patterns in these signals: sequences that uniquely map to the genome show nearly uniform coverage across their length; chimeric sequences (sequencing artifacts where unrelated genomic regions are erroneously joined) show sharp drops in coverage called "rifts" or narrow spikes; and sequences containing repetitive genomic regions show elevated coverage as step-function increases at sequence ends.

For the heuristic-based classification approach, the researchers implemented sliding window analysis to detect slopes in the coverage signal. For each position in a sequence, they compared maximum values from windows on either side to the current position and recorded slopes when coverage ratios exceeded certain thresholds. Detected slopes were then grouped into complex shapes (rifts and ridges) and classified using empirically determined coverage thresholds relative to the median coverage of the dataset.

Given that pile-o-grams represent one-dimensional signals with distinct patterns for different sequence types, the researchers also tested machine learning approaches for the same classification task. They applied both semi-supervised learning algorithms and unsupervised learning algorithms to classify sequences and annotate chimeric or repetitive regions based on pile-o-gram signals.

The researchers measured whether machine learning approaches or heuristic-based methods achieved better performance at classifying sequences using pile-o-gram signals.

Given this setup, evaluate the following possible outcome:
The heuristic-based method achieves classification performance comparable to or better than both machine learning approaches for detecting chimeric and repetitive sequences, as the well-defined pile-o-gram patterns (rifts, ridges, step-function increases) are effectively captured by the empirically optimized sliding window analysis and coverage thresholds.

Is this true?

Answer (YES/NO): YES